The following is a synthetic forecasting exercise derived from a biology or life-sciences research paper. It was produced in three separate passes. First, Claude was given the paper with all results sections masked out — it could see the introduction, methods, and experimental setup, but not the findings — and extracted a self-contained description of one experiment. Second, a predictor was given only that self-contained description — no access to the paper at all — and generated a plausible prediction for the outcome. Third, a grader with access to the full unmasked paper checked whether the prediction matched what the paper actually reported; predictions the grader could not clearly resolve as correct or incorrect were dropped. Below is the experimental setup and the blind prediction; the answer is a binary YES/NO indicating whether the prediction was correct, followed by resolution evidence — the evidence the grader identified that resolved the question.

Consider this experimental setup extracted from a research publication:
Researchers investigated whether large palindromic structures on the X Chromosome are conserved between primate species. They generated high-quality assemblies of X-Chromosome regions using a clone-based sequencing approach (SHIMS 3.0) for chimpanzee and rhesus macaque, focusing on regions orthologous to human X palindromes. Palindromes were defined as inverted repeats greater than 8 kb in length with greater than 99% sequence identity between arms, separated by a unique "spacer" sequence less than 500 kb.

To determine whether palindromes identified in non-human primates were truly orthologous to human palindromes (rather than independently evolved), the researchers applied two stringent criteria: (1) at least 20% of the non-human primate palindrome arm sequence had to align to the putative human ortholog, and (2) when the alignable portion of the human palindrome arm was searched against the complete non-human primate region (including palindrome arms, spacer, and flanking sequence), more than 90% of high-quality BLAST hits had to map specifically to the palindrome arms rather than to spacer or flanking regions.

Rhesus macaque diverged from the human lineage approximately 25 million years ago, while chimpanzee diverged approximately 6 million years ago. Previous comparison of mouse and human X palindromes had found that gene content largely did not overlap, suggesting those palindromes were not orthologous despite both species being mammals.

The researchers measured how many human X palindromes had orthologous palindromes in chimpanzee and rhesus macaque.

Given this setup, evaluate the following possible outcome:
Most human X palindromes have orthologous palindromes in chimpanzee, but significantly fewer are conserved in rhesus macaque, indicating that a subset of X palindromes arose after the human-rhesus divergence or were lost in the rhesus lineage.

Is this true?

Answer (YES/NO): YES